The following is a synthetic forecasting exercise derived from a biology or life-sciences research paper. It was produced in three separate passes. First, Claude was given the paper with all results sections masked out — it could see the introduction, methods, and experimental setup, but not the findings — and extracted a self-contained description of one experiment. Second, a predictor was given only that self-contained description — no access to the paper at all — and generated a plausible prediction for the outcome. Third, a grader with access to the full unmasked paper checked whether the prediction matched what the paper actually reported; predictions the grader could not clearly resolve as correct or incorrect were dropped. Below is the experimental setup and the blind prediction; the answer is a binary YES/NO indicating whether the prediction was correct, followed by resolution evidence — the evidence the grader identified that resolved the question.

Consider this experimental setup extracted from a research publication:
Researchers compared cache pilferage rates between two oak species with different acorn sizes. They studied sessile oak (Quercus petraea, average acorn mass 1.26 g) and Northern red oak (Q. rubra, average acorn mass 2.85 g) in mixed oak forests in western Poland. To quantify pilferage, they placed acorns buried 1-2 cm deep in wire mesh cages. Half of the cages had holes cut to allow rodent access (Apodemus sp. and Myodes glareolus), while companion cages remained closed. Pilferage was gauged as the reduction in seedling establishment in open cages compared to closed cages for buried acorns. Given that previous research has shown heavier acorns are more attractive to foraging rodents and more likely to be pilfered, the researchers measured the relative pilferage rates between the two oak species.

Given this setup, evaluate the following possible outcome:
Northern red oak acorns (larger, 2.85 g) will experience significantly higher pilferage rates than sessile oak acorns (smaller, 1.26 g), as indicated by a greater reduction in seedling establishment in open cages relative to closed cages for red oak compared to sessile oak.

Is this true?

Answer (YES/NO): NO